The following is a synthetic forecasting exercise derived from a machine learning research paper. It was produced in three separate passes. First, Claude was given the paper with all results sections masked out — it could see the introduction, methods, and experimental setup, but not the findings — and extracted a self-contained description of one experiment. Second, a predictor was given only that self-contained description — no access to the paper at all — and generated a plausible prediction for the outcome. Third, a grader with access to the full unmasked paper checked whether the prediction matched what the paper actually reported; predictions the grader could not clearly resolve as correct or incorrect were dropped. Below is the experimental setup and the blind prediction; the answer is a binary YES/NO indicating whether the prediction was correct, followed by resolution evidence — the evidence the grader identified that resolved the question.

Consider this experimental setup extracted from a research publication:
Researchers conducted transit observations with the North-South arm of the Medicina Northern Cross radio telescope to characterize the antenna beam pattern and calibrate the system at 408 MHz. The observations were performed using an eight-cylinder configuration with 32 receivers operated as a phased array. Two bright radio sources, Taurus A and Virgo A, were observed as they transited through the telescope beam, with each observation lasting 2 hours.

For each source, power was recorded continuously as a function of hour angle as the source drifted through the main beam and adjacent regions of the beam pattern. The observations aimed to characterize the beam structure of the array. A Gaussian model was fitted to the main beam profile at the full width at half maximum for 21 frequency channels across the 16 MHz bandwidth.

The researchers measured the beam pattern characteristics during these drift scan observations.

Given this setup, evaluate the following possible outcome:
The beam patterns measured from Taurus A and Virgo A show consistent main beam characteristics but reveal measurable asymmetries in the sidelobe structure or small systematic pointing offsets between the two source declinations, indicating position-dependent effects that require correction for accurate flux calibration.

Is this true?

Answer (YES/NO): NO